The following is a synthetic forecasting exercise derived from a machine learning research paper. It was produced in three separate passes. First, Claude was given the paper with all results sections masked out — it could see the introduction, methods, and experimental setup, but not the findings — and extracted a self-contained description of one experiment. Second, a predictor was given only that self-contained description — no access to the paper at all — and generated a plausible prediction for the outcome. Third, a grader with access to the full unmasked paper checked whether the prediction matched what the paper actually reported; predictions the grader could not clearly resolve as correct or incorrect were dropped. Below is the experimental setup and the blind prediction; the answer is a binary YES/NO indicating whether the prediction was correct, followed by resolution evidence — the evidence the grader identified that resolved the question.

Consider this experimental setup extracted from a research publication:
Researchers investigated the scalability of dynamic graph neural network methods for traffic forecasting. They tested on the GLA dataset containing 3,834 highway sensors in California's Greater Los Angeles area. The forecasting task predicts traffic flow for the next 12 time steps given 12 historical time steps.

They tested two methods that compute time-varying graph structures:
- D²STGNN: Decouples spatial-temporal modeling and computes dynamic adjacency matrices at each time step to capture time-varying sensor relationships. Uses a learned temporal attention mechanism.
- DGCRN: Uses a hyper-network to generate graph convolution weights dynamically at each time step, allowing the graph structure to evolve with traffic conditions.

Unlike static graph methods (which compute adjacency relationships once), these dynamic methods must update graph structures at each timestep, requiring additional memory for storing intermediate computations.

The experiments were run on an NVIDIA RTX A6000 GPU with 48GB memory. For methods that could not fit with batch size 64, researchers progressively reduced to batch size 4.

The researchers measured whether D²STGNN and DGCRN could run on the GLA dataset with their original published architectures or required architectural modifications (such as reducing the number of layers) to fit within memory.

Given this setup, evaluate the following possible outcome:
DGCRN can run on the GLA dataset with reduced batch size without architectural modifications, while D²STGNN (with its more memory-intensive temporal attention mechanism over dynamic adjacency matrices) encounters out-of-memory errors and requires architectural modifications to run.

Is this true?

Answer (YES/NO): NO